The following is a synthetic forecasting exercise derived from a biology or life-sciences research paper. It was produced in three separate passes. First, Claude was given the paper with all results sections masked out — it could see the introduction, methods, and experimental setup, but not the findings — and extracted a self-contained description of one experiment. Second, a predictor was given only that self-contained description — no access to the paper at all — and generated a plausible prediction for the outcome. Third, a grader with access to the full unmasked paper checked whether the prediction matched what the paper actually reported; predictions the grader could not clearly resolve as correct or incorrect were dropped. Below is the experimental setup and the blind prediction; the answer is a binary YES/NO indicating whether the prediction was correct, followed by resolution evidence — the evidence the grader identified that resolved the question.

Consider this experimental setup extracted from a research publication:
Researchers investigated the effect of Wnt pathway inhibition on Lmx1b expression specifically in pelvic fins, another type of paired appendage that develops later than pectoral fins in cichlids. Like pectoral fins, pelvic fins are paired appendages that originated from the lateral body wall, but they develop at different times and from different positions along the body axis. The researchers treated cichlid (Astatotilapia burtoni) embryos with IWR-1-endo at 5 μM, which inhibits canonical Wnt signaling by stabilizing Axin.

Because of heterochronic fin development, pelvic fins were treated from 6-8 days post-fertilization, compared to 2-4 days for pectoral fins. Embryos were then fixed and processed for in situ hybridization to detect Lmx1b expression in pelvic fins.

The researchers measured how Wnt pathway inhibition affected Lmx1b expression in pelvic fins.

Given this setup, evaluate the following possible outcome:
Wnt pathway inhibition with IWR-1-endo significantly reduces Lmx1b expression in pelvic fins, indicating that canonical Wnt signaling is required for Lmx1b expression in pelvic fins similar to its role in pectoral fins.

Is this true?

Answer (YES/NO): YES